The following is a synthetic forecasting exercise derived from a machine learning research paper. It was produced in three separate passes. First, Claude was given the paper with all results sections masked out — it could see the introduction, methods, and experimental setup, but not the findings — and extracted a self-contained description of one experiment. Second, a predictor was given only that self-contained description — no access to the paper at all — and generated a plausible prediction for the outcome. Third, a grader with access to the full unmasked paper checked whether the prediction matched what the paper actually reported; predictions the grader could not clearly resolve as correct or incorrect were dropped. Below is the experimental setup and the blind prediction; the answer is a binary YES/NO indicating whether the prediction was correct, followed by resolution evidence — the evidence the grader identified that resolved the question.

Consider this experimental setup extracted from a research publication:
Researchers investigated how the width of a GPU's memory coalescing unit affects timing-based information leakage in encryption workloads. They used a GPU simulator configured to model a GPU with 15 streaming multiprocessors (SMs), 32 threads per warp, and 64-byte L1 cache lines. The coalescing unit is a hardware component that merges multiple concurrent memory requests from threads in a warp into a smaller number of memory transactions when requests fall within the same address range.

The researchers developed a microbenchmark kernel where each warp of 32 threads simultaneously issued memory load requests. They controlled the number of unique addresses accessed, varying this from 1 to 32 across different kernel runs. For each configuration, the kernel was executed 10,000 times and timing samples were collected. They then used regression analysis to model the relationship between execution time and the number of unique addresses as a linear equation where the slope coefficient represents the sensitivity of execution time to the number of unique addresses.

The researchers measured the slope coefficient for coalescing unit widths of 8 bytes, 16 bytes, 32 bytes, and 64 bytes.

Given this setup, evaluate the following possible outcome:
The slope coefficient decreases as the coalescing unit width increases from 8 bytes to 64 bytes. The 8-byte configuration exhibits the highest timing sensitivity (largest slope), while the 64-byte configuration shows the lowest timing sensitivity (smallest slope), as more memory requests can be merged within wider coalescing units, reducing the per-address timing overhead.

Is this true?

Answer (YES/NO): YES